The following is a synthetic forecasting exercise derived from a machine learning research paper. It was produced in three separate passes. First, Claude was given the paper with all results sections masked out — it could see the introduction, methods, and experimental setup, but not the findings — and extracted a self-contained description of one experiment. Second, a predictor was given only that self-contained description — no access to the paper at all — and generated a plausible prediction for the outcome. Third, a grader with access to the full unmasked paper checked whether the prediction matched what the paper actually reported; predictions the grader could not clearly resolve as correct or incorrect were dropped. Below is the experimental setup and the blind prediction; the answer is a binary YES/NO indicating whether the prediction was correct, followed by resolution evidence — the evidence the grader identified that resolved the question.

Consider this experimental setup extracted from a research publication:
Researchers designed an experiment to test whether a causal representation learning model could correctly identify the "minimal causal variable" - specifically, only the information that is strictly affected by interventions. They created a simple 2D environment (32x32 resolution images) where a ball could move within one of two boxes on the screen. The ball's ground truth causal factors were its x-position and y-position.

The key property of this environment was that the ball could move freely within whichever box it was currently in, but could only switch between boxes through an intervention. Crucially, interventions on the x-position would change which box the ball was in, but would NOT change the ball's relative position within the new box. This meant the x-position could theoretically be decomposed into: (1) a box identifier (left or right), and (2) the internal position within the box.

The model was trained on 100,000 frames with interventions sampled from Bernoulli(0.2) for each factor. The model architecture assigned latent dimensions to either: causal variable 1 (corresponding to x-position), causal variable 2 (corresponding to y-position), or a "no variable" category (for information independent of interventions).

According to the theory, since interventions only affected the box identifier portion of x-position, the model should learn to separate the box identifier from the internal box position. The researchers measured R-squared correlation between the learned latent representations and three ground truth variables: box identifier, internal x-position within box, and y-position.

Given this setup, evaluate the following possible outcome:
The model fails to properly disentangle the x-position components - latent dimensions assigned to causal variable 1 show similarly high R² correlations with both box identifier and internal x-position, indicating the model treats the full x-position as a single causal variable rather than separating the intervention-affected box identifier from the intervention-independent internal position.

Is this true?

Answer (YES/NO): NO